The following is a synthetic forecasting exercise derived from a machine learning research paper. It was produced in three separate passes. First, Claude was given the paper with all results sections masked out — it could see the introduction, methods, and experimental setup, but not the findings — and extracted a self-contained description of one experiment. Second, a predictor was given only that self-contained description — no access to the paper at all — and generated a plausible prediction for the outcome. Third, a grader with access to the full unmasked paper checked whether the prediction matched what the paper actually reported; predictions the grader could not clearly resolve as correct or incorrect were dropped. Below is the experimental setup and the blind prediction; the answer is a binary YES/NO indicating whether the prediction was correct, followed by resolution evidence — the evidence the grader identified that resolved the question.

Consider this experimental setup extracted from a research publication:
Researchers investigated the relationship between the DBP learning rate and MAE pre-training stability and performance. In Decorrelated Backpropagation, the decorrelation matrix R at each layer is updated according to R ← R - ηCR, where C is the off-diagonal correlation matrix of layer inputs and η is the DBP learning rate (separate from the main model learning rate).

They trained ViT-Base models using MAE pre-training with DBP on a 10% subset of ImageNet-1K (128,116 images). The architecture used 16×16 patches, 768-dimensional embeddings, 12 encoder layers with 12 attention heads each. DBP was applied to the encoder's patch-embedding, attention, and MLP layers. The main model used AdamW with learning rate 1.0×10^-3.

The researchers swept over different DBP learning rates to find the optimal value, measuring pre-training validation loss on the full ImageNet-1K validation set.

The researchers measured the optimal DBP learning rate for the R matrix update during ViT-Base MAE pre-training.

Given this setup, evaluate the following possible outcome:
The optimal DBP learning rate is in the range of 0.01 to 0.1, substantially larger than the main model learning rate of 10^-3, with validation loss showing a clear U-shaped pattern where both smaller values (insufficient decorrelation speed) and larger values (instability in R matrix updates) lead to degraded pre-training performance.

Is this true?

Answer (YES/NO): NO